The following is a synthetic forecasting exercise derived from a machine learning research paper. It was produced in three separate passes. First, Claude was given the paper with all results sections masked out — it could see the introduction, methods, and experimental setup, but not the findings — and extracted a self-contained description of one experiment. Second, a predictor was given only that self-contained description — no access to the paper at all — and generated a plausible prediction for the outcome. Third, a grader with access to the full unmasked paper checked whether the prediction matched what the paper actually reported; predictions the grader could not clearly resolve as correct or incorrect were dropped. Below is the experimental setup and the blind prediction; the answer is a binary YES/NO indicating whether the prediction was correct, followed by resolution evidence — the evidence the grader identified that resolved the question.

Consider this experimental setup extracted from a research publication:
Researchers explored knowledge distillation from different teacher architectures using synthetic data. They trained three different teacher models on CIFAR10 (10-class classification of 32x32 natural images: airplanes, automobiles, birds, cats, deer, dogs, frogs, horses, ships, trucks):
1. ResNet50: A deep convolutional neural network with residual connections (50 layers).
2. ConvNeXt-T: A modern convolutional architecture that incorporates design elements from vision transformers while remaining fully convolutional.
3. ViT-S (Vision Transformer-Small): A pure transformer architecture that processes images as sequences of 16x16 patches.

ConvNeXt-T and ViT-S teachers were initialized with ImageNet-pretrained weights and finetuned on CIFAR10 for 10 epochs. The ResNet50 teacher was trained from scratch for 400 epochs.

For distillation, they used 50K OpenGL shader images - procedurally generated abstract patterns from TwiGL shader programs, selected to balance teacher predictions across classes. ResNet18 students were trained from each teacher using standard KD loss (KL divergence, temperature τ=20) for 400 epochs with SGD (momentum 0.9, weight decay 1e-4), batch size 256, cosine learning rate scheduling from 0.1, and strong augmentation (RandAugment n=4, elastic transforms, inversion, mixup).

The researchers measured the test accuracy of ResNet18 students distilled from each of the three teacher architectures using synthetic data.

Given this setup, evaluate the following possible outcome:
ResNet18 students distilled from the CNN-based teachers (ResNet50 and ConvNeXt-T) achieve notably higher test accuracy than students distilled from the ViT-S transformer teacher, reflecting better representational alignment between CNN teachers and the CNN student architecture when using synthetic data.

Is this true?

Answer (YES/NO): YES